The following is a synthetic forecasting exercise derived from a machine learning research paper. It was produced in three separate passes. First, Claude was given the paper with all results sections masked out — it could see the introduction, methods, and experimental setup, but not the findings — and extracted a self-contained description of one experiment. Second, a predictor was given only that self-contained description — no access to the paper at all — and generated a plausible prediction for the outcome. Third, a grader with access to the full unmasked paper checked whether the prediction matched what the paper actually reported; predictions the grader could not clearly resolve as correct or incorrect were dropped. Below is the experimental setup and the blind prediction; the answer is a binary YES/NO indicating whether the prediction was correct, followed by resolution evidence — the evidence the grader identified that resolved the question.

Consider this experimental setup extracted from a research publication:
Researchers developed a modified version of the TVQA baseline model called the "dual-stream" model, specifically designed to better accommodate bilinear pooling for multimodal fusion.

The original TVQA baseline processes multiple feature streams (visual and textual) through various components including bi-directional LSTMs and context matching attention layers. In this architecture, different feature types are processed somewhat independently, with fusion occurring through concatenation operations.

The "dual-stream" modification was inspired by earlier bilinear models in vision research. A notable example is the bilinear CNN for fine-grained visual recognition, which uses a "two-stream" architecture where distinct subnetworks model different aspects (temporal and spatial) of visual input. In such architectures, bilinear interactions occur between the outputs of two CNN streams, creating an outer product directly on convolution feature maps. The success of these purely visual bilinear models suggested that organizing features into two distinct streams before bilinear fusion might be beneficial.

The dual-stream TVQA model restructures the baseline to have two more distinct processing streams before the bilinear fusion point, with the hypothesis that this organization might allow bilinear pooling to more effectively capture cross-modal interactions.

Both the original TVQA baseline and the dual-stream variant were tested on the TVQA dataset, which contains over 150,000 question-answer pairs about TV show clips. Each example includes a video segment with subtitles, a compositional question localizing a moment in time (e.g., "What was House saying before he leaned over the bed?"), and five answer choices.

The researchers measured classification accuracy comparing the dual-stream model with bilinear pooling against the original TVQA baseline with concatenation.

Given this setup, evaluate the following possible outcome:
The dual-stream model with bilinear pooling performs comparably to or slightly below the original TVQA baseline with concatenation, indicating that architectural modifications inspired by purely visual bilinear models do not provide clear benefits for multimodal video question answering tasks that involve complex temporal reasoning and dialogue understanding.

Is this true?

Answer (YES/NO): NO